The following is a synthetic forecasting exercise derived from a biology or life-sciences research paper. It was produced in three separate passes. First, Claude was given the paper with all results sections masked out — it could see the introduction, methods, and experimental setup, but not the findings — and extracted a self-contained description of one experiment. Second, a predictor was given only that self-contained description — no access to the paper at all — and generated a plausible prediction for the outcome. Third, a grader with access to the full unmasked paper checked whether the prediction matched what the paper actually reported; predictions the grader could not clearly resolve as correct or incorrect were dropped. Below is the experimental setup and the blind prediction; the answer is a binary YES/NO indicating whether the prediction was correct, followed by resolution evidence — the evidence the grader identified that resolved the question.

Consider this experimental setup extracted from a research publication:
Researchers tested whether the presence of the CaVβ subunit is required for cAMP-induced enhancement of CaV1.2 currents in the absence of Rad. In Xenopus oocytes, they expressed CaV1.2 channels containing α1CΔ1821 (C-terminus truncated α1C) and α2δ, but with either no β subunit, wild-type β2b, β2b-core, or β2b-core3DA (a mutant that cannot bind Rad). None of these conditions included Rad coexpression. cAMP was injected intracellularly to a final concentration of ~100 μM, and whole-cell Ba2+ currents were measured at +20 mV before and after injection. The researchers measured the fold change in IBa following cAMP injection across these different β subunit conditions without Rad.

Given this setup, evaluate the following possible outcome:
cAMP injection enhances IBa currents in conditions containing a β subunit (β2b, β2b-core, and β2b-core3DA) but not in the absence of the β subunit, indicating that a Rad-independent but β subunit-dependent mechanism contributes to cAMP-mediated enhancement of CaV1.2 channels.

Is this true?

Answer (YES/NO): NO